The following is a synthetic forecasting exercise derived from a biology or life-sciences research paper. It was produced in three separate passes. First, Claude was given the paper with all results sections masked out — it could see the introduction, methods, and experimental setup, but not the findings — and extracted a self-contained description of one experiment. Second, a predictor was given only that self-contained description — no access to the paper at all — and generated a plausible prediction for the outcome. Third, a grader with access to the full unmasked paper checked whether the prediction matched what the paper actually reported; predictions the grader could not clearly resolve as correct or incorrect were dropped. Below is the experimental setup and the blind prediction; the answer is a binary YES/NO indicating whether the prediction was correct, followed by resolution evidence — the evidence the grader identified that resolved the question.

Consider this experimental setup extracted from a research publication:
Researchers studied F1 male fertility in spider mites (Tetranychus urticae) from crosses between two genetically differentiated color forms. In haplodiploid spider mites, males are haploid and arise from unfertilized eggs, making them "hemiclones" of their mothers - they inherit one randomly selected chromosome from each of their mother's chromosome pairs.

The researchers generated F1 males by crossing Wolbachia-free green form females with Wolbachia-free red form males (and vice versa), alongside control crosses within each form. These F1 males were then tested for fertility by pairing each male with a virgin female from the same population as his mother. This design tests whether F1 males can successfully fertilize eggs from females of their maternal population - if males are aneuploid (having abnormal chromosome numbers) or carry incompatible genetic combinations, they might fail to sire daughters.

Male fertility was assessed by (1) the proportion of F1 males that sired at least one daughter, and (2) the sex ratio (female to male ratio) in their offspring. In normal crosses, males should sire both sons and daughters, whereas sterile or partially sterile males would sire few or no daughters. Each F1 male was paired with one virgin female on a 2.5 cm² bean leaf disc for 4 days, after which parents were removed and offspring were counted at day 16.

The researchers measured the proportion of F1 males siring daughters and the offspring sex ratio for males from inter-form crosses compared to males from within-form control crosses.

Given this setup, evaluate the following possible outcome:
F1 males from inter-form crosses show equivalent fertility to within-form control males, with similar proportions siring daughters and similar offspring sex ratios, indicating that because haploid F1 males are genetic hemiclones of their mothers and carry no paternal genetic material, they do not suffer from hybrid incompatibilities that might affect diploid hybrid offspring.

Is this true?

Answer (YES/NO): YES